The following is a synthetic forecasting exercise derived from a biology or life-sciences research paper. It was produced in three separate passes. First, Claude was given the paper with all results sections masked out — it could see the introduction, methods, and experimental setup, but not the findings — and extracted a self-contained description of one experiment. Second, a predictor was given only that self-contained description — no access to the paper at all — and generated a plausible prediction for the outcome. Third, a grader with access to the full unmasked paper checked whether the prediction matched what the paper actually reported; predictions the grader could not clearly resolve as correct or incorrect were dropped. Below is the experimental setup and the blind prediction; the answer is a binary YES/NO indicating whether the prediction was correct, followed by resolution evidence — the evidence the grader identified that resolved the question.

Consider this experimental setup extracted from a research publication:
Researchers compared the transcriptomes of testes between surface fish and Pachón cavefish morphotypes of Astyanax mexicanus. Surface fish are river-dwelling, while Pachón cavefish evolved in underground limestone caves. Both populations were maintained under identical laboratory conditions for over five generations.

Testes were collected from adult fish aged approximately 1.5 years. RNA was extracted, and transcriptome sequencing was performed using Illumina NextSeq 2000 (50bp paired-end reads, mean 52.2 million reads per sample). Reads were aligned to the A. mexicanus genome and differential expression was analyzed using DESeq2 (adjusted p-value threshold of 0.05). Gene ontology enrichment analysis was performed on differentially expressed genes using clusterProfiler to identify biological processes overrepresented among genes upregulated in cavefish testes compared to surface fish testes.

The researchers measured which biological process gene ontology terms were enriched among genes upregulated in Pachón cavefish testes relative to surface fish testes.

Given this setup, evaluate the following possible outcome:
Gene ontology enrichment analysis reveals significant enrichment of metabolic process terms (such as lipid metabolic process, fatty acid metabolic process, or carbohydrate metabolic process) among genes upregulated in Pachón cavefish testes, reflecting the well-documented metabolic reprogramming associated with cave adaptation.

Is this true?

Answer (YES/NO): NO